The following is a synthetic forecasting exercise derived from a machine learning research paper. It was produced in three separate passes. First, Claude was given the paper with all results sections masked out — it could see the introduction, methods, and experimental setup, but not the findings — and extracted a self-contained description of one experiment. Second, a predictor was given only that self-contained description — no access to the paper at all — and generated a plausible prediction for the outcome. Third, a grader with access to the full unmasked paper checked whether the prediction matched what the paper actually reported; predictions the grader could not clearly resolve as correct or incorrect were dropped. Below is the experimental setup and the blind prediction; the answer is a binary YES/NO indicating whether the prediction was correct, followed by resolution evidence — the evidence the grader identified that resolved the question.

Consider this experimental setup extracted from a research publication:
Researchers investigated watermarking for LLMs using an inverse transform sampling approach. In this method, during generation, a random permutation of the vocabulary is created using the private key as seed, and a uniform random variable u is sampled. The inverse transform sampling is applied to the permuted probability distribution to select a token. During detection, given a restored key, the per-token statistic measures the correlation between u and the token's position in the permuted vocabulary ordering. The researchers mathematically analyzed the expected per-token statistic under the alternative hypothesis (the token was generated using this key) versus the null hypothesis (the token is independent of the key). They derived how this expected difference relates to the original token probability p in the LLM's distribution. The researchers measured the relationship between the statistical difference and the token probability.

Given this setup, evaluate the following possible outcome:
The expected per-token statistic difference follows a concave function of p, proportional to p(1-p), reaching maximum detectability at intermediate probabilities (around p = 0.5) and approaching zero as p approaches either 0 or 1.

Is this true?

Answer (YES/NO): NO